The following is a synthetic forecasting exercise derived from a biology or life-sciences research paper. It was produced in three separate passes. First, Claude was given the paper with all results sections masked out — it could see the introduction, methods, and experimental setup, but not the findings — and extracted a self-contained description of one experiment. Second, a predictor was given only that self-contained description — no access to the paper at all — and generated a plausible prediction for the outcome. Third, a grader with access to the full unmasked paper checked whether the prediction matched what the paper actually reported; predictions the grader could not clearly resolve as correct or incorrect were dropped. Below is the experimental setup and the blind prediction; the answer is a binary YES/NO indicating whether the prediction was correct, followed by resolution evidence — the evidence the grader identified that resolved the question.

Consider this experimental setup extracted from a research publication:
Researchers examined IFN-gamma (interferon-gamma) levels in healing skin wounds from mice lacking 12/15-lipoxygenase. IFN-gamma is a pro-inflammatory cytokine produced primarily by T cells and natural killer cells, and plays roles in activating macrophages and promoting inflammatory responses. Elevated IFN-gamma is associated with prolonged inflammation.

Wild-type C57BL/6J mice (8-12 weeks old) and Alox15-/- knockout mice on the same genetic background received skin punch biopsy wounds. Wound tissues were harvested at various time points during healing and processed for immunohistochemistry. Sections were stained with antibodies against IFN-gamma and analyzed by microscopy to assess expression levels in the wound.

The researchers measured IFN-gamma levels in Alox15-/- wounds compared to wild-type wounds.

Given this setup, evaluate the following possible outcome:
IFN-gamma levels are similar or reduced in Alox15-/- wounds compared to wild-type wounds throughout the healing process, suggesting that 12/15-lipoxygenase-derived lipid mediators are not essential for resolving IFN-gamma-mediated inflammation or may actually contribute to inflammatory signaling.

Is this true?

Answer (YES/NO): NO